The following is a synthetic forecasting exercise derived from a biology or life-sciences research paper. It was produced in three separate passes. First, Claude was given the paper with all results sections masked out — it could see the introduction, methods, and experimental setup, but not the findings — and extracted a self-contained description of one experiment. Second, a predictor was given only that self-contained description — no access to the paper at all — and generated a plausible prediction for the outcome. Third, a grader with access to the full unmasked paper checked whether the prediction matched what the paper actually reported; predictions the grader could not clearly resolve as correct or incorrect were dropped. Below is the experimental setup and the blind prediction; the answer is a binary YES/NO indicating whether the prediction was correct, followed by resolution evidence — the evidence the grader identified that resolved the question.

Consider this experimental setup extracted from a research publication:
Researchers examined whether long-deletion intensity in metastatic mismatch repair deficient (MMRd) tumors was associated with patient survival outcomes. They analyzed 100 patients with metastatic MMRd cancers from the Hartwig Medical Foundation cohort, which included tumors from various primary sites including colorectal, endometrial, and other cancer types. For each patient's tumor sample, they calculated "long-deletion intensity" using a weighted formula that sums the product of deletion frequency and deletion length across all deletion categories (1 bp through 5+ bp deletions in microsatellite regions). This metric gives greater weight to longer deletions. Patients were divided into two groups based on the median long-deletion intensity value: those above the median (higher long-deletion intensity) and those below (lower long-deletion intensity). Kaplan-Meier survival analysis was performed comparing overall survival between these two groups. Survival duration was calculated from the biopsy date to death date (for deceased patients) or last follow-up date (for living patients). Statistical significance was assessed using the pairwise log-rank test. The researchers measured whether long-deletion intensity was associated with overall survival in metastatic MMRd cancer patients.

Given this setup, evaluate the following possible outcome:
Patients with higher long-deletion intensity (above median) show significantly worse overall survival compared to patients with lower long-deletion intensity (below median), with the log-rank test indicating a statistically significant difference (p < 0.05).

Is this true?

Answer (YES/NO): NO